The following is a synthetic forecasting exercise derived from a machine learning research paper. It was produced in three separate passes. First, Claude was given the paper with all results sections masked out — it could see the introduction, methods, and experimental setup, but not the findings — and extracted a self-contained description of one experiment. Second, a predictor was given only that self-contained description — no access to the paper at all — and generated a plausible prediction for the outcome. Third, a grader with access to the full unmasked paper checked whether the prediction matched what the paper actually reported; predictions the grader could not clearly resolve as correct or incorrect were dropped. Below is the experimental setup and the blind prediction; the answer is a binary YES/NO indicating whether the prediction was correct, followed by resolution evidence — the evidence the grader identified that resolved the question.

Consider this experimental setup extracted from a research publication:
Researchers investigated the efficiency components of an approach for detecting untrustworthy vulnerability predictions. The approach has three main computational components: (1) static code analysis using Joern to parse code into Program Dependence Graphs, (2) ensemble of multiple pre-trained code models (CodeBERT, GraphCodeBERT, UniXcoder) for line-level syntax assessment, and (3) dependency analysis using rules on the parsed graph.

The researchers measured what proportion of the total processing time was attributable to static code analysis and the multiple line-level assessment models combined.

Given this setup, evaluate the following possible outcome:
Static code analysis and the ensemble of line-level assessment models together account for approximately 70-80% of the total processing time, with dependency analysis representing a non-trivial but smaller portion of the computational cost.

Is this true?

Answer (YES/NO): NO